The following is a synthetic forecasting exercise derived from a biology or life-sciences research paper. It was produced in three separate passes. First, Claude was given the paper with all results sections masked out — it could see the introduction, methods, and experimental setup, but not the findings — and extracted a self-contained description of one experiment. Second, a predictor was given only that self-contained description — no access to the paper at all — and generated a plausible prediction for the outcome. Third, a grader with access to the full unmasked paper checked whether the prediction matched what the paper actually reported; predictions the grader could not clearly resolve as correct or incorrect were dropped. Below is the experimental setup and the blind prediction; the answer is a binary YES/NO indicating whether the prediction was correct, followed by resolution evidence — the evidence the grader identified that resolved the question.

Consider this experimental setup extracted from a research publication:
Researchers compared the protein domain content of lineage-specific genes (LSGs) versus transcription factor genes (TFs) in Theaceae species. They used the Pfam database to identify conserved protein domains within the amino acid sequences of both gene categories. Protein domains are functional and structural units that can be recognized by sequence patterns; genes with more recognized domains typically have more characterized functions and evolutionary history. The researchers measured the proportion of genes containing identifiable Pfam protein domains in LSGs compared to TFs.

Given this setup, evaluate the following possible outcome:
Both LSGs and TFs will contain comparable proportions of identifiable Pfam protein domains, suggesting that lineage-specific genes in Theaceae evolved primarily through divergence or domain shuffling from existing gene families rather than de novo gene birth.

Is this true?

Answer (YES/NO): NO